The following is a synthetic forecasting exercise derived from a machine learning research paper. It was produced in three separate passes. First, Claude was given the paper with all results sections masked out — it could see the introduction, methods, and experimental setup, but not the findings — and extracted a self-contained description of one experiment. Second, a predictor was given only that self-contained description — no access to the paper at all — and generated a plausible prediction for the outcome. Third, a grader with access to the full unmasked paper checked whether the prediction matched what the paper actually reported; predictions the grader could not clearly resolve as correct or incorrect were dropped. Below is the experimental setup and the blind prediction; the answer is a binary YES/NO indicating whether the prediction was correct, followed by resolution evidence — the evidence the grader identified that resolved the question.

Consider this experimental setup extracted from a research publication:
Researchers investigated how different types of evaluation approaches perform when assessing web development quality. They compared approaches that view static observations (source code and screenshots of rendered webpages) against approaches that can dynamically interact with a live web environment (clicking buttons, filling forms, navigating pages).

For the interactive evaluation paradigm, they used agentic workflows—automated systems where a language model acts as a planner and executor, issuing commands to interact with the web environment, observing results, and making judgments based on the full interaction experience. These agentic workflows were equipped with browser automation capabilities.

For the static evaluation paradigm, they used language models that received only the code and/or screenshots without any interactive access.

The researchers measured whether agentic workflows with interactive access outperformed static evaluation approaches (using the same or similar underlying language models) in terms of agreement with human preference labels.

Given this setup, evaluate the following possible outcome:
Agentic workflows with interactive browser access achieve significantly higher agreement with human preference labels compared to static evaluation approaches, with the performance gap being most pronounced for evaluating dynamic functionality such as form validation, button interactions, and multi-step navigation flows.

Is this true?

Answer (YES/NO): NO